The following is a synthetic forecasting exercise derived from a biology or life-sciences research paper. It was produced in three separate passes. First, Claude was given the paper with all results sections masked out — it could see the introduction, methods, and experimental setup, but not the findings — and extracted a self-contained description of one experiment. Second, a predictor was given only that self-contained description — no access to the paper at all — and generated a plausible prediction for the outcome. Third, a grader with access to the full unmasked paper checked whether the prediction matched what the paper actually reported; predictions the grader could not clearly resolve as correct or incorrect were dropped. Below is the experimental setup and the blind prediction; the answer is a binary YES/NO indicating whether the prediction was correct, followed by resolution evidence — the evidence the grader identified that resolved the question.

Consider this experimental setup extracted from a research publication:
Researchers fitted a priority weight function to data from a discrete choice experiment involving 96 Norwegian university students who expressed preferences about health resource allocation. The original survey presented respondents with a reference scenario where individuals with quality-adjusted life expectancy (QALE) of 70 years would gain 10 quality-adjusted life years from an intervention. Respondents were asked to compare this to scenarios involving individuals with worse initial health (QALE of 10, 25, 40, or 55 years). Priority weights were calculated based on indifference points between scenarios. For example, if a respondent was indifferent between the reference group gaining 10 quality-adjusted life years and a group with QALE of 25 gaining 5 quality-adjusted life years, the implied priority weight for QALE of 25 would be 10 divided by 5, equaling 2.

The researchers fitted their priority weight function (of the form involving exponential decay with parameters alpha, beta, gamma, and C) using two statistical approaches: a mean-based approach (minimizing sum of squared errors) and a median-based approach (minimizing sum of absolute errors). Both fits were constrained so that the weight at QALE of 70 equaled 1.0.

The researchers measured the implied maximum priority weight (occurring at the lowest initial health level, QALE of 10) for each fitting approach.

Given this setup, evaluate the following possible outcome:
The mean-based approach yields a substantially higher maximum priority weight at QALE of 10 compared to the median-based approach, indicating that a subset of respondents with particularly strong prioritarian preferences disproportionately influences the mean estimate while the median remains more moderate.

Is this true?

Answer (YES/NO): YES